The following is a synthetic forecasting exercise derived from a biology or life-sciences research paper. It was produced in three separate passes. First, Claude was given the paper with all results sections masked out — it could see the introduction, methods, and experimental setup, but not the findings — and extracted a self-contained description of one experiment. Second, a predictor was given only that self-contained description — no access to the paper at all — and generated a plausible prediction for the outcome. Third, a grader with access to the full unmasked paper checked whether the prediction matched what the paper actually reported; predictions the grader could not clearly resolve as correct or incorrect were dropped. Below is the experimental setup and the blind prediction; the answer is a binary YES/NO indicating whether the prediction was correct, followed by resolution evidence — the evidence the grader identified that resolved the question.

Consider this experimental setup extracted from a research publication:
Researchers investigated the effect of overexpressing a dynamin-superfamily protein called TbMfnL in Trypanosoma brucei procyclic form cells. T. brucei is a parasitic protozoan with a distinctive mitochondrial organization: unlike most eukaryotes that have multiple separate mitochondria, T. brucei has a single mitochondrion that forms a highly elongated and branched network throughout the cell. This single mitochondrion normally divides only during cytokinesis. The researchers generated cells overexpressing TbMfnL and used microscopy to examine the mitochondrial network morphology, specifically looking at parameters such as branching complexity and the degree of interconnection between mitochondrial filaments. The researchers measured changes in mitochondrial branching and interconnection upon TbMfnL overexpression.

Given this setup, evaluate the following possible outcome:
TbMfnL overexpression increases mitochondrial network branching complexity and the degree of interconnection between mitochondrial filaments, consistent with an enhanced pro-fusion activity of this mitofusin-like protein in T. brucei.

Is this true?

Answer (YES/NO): YES